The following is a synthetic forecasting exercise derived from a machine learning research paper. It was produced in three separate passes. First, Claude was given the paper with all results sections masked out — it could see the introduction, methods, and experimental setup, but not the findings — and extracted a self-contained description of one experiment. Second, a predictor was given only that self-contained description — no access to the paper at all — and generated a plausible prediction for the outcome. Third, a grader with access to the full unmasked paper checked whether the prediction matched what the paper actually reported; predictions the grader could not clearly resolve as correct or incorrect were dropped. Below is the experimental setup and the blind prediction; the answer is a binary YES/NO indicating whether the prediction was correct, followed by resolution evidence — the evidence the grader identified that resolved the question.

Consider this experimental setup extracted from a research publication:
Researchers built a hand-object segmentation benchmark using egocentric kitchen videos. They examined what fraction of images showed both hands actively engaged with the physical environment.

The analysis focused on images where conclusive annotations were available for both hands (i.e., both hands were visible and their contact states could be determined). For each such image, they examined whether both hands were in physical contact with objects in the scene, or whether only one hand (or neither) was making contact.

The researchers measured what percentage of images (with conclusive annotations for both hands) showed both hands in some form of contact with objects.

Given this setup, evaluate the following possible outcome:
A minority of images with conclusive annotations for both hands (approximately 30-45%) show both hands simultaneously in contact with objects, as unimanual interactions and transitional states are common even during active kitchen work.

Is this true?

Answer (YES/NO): NO